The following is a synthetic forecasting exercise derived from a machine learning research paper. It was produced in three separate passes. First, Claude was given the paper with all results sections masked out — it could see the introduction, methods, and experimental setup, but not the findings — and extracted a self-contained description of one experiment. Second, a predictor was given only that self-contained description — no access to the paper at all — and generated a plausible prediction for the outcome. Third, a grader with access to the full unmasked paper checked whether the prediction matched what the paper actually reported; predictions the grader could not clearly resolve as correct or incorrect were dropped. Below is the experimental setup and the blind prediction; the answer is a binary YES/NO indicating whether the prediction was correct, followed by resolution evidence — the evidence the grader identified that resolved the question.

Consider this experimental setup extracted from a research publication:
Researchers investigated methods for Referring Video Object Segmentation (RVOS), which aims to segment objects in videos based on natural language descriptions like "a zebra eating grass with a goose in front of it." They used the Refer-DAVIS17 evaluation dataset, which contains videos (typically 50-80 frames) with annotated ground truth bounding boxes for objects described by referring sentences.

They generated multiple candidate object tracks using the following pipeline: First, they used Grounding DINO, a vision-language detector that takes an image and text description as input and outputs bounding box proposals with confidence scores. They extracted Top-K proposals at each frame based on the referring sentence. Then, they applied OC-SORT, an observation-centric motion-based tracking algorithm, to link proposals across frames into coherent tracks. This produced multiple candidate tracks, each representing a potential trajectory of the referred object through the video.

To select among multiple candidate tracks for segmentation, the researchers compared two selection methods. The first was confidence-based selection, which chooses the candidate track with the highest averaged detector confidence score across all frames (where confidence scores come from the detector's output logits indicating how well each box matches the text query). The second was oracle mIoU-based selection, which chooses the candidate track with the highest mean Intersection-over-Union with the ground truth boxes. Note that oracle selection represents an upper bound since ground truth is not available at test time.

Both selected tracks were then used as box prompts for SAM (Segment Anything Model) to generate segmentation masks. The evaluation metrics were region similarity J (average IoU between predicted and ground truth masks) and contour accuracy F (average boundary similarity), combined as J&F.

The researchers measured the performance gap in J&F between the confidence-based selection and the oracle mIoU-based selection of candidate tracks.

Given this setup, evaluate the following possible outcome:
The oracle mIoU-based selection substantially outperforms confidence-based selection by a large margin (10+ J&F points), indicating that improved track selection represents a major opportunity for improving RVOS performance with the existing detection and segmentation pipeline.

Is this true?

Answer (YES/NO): NO